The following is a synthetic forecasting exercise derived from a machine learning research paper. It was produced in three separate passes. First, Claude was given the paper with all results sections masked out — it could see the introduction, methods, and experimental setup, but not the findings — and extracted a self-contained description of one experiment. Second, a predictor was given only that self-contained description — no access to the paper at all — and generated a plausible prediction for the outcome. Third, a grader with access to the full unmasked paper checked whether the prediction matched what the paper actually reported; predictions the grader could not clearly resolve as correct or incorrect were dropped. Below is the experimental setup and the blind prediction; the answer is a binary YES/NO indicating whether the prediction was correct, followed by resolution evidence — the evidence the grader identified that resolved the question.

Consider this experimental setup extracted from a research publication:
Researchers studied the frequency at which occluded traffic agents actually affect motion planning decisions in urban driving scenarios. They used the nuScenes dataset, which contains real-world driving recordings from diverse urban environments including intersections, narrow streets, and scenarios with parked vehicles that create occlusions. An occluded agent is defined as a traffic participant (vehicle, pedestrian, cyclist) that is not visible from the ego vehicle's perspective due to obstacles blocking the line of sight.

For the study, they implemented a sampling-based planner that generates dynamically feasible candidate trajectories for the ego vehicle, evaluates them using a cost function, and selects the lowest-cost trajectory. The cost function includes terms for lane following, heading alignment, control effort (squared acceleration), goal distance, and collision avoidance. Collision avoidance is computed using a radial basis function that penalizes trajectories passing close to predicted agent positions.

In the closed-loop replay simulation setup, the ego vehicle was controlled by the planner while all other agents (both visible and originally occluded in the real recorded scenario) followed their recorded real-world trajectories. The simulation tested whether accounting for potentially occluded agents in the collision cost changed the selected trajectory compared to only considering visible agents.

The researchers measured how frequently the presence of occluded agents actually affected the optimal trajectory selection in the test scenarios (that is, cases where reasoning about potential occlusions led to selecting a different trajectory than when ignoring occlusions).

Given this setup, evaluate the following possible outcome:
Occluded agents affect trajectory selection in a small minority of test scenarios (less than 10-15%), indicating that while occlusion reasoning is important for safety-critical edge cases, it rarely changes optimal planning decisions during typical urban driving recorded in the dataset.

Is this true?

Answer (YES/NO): YES